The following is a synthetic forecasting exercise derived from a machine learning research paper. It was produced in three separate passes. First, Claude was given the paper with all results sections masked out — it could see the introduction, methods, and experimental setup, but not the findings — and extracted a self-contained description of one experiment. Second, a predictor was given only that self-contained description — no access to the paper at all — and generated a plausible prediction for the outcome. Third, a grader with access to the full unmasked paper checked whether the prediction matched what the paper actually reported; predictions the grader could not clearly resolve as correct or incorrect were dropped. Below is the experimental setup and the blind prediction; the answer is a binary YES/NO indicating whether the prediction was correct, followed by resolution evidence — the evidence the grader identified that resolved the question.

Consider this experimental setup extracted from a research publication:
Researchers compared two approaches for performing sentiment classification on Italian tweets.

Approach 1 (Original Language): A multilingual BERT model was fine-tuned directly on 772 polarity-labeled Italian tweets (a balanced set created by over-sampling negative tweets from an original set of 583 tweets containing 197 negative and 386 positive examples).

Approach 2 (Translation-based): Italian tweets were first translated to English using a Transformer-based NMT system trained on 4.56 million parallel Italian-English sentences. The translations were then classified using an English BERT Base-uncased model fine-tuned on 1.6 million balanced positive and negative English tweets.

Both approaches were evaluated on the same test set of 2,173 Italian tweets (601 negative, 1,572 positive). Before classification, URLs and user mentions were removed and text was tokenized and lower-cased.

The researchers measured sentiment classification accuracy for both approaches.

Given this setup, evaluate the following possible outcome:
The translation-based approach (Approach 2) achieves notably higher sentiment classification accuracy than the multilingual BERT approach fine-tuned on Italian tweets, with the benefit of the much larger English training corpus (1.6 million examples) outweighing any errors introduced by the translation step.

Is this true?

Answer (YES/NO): YES